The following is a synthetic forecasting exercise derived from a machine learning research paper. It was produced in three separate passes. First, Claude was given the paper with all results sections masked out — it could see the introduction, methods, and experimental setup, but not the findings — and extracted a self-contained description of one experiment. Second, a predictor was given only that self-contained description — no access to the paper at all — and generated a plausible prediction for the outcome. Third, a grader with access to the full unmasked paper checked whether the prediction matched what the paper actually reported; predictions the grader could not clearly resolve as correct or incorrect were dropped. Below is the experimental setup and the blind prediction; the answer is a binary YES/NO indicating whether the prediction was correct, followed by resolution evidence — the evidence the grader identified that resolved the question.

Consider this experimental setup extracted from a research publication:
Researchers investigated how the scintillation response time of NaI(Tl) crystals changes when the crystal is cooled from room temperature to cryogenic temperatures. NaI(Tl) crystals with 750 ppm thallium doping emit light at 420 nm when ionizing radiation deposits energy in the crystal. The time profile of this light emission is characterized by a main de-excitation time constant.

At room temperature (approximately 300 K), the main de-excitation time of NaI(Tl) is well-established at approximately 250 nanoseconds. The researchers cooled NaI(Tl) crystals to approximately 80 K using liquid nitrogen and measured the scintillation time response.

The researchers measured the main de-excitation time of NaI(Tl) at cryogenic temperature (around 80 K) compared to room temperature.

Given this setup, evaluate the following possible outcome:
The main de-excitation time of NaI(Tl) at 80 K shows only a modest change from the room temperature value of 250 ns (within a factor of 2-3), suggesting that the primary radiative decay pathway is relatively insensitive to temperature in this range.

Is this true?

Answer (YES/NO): NO